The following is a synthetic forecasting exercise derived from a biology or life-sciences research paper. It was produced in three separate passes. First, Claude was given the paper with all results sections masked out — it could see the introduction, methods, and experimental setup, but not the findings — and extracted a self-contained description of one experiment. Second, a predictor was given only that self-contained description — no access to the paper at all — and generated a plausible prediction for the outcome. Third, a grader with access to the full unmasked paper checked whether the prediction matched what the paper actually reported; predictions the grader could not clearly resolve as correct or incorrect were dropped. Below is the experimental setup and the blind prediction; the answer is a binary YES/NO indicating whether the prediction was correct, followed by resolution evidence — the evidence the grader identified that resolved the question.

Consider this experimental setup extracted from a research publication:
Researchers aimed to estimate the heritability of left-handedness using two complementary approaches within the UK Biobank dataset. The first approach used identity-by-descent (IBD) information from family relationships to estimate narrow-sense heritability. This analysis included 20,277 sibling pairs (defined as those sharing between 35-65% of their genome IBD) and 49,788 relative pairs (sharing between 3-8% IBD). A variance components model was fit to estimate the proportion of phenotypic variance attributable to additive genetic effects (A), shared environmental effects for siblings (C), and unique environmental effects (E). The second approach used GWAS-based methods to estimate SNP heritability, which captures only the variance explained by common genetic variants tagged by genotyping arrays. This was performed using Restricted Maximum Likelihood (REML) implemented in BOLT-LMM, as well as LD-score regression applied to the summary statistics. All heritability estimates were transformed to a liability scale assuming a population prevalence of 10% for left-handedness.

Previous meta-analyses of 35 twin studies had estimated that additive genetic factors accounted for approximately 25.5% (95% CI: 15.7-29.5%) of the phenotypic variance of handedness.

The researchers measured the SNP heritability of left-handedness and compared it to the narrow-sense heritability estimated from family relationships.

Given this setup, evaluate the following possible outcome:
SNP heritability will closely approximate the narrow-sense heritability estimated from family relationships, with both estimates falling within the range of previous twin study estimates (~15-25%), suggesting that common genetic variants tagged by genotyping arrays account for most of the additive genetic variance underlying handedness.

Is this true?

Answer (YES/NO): NO